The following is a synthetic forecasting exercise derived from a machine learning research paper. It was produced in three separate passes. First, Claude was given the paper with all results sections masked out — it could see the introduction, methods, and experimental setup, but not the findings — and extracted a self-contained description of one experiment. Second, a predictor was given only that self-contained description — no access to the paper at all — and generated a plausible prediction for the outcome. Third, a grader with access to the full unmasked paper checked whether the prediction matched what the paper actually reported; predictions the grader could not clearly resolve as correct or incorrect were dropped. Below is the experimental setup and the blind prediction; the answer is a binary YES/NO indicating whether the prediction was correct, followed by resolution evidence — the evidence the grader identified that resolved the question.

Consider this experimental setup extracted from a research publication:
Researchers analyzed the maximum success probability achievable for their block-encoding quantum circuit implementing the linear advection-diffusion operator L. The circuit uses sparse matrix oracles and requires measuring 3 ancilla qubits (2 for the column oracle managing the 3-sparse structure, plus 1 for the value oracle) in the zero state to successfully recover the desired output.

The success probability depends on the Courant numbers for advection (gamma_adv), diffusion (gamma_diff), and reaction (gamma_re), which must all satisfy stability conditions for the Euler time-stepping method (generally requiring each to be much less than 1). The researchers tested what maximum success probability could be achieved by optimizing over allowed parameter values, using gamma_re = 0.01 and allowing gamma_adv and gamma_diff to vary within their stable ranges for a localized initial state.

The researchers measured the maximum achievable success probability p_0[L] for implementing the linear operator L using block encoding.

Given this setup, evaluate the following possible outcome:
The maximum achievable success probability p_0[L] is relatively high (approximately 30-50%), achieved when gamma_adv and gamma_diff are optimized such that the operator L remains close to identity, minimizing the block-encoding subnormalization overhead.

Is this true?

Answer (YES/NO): NO